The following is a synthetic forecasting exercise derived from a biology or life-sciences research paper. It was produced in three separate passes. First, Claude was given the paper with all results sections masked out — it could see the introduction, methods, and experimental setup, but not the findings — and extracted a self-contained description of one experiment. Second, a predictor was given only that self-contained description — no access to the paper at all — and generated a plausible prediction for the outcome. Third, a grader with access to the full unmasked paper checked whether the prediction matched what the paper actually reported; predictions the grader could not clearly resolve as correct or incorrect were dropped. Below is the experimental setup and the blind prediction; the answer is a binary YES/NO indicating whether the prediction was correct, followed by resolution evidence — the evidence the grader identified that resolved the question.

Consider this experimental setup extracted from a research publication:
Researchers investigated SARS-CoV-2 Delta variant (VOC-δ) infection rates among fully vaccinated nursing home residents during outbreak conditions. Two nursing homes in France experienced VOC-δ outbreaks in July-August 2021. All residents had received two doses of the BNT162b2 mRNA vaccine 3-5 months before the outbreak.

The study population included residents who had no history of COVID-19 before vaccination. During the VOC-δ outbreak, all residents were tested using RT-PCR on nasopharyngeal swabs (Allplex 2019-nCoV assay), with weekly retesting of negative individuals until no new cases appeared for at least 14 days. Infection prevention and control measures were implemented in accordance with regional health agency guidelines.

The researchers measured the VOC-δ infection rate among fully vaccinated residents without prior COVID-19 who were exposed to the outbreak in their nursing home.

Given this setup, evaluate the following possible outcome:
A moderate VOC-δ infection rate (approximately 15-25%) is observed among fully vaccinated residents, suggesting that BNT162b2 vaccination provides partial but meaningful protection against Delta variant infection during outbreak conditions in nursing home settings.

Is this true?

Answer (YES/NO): NO